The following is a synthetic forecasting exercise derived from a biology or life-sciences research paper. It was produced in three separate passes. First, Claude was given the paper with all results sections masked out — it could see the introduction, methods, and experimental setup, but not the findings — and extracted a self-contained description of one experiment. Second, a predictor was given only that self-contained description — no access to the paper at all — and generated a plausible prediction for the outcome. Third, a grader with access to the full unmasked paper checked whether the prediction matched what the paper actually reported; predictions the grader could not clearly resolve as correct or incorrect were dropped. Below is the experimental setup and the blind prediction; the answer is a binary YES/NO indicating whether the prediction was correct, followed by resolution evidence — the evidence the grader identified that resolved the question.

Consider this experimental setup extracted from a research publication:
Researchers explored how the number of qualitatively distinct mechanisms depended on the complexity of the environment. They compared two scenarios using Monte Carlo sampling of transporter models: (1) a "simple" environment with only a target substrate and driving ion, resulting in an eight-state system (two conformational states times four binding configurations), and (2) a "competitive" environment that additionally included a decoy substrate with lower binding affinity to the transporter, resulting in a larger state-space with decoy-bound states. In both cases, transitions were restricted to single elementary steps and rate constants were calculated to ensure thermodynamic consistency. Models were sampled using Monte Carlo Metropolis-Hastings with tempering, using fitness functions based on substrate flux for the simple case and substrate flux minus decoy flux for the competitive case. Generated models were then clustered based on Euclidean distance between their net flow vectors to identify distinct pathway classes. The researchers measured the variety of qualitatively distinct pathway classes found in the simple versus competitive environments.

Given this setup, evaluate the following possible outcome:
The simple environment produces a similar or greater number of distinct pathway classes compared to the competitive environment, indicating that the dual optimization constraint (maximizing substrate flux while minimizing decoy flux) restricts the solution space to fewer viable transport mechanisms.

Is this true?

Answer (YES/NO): YES